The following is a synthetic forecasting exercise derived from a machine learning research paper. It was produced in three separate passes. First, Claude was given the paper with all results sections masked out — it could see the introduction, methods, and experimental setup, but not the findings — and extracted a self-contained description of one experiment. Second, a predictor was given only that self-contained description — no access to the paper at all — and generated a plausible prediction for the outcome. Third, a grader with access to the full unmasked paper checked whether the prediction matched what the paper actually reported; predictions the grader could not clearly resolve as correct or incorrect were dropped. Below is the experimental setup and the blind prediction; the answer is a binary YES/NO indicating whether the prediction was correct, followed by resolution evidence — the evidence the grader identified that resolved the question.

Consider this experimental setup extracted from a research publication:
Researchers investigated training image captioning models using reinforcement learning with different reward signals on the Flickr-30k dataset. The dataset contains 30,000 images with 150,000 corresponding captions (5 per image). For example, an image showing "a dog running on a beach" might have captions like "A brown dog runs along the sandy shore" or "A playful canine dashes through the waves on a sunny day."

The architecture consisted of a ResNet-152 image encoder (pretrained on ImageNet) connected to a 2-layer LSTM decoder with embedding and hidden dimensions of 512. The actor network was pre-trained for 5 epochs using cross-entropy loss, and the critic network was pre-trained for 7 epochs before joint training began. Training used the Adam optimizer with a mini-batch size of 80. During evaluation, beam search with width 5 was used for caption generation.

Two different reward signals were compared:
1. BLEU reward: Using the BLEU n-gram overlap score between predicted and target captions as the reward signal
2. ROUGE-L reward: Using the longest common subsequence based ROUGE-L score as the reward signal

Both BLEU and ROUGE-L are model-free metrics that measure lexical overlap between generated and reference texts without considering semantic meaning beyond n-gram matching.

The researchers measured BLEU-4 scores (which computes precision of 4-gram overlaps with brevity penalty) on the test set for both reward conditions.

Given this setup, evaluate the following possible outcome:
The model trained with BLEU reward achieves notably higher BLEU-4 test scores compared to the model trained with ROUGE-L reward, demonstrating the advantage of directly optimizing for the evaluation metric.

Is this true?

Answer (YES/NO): NO